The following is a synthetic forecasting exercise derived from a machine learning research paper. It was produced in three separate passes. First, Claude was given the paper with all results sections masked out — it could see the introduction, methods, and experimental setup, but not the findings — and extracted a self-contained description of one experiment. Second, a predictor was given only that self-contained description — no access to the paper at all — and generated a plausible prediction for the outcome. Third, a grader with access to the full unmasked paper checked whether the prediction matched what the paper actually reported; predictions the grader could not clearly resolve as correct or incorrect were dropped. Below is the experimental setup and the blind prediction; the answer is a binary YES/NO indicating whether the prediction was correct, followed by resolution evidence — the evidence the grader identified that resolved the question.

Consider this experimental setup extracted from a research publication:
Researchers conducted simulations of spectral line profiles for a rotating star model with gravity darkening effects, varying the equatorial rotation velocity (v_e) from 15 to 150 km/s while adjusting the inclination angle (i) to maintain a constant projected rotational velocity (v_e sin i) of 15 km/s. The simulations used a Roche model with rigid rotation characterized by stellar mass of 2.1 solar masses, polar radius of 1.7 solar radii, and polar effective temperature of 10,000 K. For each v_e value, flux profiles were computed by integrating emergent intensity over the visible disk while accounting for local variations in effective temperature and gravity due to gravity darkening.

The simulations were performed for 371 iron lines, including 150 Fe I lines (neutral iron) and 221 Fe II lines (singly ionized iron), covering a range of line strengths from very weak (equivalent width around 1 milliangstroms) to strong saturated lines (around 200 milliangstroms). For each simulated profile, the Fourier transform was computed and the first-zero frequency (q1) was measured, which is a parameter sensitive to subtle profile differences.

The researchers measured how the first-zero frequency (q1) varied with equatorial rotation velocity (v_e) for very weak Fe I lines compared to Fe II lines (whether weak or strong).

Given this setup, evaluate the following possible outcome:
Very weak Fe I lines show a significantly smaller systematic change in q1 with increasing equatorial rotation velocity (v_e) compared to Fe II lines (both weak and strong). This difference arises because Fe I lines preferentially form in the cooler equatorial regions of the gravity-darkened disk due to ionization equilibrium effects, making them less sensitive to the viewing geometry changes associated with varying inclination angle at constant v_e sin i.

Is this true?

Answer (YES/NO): NO